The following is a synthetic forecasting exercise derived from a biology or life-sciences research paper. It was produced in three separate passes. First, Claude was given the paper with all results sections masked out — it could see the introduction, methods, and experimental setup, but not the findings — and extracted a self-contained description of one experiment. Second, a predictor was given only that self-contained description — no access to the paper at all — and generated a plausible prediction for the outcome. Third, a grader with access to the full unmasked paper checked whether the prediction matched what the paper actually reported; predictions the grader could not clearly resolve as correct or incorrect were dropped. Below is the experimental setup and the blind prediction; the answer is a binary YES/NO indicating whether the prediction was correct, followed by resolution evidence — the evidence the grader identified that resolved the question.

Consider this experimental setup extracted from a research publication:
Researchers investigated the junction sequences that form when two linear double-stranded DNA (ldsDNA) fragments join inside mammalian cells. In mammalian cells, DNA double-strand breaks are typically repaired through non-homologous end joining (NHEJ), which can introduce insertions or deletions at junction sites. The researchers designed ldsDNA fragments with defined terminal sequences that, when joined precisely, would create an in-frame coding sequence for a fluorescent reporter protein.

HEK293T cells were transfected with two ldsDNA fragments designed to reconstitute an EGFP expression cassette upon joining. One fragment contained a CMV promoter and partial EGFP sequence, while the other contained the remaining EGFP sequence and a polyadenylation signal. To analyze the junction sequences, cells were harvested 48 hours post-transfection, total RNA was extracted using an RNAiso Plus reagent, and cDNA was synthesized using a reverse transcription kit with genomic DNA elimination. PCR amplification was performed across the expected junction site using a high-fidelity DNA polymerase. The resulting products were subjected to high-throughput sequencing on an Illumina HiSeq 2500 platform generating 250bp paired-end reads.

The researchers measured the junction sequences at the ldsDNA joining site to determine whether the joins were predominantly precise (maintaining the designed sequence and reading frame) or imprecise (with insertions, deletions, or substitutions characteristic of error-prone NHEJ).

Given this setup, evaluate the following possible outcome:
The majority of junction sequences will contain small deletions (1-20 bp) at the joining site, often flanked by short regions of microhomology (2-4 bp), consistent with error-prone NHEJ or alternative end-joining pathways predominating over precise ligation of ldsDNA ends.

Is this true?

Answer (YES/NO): NO